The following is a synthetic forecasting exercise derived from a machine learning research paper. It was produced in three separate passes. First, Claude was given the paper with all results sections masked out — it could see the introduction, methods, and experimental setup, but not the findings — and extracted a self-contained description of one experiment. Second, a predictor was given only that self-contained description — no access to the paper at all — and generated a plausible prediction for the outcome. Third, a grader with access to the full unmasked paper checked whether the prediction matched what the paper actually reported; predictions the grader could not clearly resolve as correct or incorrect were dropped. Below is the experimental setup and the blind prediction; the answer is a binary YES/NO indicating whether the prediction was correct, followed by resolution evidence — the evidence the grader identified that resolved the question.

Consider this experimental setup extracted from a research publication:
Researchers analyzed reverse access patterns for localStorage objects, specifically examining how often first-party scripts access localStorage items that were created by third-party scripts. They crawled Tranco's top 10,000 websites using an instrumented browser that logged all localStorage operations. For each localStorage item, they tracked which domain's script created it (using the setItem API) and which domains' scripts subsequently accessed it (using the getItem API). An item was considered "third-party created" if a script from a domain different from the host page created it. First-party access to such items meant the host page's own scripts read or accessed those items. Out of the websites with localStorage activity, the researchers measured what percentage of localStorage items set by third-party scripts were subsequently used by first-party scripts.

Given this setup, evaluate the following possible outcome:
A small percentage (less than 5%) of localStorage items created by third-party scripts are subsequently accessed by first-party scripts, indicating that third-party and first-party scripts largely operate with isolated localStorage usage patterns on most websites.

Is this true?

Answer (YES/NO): YES